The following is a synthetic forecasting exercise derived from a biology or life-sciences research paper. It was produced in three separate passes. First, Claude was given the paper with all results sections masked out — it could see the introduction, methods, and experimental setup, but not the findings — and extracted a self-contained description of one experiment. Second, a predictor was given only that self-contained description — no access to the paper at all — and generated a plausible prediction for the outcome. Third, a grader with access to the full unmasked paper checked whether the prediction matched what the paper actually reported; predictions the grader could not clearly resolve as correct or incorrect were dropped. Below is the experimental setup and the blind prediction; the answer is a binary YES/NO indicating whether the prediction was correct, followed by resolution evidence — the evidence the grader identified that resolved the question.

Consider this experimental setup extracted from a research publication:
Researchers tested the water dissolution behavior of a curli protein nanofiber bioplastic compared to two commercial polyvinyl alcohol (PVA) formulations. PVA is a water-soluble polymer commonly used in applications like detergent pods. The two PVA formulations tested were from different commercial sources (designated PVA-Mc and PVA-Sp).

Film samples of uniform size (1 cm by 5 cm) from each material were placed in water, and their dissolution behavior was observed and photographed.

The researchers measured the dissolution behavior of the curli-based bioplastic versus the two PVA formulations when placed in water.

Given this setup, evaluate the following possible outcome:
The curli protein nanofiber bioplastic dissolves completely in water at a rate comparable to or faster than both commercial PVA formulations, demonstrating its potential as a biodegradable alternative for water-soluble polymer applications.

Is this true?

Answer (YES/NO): NO